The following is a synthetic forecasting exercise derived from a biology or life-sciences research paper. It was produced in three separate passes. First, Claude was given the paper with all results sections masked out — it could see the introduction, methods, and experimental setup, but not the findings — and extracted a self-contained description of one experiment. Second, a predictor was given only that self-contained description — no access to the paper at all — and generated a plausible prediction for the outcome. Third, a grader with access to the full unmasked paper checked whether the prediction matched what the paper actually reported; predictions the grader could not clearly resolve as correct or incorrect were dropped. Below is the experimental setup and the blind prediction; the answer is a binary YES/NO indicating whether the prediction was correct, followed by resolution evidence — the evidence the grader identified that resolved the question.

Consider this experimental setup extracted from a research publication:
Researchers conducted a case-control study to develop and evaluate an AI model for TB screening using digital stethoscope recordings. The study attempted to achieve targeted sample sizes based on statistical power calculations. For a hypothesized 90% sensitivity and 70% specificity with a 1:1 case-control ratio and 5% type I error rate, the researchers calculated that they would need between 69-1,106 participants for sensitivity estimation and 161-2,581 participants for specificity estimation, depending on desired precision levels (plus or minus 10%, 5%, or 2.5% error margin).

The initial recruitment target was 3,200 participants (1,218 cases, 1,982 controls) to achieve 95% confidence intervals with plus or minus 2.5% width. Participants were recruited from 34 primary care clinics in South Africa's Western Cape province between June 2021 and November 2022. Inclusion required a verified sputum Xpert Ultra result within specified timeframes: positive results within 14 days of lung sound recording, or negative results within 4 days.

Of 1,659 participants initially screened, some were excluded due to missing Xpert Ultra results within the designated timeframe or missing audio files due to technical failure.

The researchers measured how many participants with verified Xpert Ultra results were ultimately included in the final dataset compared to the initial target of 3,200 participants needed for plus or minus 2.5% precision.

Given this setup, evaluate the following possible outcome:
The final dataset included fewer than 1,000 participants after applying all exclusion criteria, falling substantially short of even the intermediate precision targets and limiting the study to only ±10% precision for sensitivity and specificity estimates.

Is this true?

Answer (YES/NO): NO